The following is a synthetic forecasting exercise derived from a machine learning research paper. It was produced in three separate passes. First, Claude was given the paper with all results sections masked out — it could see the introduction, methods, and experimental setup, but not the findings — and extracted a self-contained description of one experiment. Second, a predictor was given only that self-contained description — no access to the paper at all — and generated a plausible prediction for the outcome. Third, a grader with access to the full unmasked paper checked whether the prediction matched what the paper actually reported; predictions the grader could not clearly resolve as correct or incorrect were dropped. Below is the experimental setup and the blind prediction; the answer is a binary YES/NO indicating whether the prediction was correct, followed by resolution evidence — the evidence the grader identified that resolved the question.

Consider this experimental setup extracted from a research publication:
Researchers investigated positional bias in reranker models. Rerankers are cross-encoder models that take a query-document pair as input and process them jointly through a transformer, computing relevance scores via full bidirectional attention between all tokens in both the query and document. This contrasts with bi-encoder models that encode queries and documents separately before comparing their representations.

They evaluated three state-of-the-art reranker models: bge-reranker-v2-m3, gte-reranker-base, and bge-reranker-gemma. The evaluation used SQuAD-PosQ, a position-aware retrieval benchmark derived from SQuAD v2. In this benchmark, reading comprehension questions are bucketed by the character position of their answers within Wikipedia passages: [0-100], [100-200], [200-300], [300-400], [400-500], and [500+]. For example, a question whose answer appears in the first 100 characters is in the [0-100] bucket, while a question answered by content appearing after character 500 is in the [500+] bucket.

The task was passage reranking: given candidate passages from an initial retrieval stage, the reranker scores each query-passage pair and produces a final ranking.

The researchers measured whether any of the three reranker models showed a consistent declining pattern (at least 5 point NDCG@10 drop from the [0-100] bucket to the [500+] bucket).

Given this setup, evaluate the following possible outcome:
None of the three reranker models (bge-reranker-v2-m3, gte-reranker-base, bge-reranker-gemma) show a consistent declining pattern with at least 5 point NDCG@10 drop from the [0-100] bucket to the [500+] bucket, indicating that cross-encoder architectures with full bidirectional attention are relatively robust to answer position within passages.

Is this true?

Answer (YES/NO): YES